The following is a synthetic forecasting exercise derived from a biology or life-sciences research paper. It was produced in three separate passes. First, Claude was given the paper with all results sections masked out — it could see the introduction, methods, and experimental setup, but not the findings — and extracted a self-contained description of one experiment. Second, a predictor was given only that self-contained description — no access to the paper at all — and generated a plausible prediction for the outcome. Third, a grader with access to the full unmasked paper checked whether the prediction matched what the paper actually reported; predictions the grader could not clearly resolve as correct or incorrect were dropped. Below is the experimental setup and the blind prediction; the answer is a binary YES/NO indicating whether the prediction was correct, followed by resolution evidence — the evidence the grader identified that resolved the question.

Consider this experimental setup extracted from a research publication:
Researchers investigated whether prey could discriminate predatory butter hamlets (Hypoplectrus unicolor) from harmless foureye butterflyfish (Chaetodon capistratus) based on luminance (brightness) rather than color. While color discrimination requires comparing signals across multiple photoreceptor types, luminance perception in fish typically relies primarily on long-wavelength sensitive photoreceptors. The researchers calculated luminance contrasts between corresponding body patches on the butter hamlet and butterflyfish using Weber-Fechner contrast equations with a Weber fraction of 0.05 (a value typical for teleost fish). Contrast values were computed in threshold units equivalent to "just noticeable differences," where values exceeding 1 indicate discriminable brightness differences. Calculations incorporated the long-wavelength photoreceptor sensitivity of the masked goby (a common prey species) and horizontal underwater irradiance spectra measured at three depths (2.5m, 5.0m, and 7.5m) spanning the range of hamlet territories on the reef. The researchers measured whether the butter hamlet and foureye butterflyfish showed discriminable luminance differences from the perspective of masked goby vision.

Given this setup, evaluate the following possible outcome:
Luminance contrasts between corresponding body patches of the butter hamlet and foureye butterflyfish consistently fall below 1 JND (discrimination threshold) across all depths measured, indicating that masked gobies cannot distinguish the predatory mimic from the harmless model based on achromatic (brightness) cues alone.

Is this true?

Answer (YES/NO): YES